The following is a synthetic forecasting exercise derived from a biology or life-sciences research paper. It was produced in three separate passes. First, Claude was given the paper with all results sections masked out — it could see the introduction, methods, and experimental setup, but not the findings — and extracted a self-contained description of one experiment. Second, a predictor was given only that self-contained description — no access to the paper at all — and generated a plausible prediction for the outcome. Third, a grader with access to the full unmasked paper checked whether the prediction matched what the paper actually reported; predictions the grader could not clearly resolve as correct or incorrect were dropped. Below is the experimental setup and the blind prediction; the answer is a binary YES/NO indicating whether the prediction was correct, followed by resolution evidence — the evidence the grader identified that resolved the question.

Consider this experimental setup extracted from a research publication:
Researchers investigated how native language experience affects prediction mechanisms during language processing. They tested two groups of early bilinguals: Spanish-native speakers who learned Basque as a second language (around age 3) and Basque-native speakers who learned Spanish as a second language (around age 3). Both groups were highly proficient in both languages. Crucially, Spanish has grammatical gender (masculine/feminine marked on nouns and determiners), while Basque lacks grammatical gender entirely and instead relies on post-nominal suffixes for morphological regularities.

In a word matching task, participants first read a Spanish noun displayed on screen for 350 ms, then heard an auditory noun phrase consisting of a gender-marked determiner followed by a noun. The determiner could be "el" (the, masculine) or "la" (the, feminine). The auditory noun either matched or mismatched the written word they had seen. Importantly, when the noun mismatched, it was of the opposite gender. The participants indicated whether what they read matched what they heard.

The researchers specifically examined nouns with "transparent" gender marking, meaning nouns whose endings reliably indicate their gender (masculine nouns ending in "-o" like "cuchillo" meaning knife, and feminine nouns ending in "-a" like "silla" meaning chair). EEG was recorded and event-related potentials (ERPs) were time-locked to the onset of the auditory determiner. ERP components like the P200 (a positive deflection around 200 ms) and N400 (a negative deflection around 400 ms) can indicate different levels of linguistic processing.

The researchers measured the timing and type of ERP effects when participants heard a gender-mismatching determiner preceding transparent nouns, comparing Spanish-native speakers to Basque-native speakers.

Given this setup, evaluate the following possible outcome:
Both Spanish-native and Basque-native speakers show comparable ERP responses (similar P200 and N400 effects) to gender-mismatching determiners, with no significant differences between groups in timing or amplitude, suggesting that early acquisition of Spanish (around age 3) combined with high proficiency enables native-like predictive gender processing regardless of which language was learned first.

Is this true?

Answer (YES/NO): NO